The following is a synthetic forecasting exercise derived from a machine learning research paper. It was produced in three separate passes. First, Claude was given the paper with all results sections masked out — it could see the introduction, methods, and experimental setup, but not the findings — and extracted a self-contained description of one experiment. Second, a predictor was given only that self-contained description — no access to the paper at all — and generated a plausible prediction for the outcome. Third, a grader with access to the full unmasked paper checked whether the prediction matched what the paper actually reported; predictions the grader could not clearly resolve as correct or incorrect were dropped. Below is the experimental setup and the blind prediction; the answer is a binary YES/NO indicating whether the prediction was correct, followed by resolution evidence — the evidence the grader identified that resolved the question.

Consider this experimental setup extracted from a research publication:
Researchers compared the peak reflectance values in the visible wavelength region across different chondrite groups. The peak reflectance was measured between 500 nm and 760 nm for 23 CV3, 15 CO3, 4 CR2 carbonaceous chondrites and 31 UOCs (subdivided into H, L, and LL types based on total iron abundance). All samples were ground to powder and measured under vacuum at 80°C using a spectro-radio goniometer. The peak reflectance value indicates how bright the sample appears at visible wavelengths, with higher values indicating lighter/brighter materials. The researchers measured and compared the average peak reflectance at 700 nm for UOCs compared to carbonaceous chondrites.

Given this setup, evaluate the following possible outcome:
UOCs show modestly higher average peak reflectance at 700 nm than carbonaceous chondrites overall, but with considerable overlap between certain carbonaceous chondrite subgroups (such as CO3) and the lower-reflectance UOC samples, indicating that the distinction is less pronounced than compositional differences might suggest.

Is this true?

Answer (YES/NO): YES